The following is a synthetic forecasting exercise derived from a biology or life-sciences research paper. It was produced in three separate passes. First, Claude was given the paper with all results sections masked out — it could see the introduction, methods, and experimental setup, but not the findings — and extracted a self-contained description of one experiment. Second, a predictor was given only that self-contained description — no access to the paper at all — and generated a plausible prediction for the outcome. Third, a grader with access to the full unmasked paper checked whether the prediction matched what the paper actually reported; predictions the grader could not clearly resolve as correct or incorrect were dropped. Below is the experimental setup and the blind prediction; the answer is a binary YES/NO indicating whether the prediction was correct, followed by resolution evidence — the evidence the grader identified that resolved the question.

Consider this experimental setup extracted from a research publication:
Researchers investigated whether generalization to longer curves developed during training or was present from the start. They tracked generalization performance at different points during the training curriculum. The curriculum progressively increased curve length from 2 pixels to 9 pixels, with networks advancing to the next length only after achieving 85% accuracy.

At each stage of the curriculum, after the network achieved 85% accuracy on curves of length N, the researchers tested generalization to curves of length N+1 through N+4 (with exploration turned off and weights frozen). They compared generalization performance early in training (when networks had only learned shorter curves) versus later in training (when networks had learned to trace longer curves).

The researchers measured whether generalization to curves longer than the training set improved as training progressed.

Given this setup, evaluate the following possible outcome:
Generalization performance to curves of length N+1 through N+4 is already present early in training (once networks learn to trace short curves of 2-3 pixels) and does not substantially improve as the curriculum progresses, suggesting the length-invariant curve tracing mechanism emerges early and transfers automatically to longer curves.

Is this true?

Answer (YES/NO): NO